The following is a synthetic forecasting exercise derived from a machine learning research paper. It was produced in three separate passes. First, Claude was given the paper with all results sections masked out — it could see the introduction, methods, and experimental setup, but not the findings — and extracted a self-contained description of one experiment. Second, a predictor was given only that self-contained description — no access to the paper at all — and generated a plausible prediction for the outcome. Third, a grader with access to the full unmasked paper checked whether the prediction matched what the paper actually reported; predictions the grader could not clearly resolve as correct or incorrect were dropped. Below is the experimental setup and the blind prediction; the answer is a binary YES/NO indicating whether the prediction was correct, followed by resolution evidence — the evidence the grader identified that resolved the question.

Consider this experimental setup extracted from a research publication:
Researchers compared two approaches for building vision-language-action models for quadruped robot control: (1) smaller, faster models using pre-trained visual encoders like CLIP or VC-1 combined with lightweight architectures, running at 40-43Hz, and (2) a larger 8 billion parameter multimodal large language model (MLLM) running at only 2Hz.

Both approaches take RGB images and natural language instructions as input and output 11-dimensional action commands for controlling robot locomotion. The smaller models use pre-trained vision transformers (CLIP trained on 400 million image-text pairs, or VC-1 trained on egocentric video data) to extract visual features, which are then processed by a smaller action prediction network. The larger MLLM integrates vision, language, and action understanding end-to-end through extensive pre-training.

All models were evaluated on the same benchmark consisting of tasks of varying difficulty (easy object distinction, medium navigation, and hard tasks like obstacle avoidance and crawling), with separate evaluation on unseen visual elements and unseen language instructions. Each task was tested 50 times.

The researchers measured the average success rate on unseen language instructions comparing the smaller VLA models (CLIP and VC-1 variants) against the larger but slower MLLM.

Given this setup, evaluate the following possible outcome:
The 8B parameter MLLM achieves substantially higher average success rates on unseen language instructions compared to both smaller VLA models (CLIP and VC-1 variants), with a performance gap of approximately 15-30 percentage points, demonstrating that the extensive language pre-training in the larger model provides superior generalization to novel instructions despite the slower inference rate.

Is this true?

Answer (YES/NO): YES